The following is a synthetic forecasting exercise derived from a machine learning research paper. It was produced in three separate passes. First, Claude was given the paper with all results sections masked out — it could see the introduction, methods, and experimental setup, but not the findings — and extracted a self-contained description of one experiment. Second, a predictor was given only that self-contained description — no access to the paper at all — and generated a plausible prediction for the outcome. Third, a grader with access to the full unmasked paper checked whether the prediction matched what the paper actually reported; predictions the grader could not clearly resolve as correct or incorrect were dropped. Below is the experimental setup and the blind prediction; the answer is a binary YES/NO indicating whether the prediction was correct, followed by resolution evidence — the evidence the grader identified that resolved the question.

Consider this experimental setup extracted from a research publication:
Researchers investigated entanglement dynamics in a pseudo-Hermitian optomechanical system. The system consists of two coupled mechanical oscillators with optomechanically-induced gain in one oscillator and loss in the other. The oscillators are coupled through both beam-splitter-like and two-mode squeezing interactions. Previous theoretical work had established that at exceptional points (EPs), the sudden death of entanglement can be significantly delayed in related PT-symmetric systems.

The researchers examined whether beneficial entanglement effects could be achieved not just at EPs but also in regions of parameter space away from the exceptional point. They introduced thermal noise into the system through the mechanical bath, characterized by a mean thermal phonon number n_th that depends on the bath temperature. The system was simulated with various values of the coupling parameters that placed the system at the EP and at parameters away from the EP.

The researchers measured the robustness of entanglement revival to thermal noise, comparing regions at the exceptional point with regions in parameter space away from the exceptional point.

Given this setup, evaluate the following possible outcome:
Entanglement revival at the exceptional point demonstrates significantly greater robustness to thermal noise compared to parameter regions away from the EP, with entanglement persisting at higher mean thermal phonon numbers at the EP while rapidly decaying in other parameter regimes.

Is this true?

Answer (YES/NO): NO